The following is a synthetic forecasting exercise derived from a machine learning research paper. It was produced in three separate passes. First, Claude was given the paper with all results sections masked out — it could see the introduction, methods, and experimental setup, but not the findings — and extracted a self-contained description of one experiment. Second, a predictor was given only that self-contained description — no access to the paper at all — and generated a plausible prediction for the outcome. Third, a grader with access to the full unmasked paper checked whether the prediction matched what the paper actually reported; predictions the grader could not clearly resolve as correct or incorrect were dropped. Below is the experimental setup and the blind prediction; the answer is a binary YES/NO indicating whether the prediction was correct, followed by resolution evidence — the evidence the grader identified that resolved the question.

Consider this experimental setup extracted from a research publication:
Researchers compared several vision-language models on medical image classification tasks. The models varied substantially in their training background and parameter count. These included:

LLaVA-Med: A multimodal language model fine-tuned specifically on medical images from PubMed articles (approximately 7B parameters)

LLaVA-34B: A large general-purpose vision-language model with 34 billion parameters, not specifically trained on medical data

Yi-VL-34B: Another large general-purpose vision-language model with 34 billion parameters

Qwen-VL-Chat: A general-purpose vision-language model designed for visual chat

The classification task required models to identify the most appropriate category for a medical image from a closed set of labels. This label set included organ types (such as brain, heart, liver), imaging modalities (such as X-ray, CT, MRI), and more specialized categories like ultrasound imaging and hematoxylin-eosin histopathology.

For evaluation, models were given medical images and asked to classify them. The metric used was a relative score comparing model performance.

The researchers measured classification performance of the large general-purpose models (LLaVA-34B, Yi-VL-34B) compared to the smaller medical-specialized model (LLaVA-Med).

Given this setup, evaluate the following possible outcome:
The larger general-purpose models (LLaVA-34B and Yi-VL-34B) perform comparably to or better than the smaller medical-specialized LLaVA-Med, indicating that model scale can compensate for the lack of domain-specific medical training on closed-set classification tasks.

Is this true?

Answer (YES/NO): YES